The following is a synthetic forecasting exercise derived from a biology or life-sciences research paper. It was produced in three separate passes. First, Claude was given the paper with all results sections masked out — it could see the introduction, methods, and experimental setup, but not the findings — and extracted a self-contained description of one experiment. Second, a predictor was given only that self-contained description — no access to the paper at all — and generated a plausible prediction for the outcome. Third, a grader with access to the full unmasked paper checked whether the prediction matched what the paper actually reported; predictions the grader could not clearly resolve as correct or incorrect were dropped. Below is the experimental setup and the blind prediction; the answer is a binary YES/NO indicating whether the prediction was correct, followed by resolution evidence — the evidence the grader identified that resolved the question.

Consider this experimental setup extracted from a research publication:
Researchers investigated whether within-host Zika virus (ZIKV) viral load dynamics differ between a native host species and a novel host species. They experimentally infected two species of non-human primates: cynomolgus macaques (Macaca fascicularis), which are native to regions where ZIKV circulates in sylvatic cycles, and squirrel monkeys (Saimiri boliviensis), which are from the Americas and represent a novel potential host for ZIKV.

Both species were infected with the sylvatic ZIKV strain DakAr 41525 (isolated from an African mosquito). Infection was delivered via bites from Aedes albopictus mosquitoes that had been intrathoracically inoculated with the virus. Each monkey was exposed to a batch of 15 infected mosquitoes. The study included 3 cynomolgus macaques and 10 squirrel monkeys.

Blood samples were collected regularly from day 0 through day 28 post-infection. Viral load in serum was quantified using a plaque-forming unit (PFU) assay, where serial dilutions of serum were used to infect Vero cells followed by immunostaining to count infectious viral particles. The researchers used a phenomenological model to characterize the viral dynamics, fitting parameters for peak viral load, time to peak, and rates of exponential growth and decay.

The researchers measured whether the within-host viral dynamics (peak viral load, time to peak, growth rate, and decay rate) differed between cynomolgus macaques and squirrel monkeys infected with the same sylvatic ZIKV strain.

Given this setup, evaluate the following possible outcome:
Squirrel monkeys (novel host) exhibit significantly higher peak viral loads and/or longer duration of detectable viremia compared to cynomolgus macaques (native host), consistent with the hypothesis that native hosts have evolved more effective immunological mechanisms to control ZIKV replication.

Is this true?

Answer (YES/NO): NO